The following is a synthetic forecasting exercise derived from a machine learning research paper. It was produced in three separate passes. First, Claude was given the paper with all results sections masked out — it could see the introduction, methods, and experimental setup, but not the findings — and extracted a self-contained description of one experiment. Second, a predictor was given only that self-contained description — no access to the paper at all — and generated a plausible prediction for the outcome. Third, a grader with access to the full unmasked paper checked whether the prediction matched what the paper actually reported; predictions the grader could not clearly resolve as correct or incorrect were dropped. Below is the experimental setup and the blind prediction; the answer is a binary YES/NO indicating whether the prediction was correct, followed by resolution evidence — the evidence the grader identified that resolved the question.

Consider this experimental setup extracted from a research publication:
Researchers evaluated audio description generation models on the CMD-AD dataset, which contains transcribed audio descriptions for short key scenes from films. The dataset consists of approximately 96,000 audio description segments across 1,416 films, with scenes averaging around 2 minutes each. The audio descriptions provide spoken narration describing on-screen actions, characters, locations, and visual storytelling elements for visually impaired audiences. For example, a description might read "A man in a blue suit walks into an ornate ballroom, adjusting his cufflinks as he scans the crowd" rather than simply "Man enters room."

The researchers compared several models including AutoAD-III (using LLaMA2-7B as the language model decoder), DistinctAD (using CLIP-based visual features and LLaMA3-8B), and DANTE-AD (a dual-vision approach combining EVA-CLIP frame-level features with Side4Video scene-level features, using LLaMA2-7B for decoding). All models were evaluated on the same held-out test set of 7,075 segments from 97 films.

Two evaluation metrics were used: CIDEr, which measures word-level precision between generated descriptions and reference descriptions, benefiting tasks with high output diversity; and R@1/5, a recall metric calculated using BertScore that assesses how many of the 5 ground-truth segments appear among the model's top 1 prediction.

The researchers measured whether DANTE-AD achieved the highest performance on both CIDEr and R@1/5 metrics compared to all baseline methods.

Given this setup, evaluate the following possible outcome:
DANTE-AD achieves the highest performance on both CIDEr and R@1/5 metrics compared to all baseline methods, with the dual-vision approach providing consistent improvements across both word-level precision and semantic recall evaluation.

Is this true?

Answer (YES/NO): NO